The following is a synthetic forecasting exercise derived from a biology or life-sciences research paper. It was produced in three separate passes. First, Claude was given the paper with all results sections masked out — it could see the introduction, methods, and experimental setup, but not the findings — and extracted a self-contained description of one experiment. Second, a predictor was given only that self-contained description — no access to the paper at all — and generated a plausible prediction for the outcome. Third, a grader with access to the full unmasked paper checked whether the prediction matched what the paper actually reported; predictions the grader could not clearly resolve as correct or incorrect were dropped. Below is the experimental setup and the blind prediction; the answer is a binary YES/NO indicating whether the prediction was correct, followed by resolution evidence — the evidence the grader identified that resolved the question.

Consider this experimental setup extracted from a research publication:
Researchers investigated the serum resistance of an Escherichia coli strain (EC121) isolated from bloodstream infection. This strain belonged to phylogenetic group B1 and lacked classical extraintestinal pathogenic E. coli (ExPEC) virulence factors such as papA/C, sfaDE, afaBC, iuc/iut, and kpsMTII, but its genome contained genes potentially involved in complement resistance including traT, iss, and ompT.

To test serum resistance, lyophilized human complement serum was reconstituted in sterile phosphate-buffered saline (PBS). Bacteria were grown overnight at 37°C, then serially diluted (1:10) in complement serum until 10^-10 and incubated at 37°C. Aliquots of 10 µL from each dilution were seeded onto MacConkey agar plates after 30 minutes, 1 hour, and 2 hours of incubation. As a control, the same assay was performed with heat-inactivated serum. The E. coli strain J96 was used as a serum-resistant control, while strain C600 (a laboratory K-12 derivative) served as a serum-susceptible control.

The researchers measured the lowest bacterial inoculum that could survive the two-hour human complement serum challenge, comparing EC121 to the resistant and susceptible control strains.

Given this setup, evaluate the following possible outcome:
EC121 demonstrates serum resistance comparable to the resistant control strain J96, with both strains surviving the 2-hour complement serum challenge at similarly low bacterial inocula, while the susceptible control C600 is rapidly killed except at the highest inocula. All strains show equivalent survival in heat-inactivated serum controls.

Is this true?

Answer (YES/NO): YES